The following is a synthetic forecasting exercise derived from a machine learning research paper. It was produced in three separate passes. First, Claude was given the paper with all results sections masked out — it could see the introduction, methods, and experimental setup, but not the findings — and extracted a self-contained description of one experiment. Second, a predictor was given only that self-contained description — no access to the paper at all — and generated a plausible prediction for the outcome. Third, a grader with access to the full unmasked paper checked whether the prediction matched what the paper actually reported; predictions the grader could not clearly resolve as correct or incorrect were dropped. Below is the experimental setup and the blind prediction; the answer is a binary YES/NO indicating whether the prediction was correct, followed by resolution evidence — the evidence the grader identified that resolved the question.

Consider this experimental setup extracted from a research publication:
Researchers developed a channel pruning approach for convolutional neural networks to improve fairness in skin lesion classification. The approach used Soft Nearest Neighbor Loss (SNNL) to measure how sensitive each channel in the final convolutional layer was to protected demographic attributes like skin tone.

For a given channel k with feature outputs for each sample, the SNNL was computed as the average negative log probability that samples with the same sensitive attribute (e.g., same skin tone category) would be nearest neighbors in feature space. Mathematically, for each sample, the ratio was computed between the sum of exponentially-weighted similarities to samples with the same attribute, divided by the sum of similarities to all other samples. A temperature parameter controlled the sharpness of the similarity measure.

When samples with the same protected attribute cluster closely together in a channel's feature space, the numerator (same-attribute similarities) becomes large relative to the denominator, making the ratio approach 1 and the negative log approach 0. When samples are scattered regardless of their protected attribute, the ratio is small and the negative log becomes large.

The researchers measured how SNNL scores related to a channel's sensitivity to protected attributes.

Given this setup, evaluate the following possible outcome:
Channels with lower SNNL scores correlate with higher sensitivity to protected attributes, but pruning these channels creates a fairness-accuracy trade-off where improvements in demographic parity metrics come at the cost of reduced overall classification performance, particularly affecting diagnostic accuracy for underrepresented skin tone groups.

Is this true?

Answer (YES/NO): NO